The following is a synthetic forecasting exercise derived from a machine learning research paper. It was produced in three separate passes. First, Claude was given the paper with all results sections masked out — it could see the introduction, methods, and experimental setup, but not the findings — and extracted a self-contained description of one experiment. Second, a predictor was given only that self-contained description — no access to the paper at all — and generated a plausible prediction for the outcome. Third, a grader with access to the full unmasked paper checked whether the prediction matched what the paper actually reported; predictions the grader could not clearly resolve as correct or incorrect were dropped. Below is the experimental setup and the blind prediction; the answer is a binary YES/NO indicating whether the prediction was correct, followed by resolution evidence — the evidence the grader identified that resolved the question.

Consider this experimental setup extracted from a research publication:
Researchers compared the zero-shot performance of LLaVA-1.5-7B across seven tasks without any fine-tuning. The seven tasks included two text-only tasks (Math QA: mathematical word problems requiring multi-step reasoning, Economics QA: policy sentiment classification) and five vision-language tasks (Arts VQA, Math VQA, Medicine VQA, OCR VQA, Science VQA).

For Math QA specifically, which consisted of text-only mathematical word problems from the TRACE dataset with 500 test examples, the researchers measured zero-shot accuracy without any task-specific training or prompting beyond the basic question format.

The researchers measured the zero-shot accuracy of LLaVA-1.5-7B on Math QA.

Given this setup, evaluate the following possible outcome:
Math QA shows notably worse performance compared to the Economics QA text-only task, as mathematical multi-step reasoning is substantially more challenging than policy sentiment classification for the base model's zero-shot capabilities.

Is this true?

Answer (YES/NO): YES